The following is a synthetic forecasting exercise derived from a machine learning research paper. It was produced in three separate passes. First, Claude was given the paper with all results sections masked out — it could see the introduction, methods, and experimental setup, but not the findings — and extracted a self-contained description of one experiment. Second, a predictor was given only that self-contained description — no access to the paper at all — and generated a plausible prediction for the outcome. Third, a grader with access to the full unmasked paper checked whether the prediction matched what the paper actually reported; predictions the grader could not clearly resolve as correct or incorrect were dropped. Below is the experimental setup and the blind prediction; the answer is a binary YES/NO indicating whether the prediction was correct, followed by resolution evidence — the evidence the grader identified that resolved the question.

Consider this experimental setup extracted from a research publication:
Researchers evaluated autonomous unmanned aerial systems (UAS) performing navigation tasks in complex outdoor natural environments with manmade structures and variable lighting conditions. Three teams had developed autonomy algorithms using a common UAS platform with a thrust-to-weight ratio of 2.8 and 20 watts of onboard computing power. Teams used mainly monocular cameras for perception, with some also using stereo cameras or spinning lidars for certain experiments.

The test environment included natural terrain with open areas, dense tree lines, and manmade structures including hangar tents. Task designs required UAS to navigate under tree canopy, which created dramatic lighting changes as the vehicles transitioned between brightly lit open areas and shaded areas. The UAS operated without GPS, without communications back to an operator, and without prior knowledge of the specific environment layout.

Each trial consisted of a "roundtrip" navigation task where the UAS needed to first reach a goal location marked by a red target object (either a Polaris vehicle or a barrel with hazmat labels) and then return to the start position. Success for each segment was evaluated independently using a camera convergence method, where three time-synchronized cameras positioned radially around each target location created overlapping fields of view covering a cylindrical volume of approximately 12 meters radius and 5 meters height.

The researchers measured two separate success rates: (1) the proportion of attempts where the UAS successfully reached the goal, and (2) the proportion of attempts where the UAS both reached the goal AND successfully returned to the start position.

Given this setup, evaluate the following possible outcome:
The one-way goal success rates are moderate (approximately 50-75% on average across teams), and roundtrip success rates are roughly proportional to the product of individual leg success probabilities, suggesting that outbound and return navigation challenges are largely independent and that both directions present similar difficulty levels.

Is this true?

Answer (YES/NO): NO